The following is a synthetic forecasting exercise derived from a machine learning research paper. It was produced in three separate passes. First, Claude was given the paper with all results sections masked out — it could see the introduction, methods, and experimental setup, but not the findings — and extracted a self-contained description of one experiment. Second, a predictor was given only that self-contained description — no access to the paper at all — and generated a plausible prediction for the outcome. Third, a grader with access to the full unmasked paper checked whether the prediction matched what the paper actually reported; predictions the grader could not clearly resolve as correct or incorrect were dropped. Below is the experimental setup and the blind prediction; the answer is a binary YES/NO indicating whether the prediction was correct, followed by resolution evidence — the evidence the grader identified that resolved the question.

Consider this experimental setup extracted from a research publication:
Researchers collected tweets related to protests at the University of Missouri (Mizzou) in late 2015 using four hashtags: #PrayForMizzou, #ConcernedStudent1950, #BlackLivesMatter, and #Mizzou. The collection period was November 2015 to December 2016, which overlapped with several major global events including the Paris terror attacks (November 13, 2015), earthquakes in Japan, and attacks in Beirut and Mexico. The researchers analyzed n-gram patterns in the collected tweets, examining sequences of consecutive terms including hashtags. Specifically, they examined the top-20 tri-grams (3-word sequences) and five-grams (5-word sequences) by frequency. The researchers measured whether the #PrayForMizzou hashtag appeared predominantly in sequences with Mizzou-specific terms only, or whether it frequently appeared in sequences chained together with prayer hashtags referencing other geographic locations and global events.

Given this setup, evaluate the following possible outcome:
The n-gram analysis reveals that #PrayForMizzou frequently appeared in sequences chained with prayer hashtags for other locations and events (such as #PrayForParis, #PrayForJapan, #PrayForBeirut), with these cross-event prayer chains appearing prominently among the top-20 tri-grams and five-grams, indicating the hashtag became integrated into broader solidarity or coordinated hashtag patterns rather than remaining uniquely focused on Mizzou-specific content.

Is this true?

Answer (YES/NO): YES